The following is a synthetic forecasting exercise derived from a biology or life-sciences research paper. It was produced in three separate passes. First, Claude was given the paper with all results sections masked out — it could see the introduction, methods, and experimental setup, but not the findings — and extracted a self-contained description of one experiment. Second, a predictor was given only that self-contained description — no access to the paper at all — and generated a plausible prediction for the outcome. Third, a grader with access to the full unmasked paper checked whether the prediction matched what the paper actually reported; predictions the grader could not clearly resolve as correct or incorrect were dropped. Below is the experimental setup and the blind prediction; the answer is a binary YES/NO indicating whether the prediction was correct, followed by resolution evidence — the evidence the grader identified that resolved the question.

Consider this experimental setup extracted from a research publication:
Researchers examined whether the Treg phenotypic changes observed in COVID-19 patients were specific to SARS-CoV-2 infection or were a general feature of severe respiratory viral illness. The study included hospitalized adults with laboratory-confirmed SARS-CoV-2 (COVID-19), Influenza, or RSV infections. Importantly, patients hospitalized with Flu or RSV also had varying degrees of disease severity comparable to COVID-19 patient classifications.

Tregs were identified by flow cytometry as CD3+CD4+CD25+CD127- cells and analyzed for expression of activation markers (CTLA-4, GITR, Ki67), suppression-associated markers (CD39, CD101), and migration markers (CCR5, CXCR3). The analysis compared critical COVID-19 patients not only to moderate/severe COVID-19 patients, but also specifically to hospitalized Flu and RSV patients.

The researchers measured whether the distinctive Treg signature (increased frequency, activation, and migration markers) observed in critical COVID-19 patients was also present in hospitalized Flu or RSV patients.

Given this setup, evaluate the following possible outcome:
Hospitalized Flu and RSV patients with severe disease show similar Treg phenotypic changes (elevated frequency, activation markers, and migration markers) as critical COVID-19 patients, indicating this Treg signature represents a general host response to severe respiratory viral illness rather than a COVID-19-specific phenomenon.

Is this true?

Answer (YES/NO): NO